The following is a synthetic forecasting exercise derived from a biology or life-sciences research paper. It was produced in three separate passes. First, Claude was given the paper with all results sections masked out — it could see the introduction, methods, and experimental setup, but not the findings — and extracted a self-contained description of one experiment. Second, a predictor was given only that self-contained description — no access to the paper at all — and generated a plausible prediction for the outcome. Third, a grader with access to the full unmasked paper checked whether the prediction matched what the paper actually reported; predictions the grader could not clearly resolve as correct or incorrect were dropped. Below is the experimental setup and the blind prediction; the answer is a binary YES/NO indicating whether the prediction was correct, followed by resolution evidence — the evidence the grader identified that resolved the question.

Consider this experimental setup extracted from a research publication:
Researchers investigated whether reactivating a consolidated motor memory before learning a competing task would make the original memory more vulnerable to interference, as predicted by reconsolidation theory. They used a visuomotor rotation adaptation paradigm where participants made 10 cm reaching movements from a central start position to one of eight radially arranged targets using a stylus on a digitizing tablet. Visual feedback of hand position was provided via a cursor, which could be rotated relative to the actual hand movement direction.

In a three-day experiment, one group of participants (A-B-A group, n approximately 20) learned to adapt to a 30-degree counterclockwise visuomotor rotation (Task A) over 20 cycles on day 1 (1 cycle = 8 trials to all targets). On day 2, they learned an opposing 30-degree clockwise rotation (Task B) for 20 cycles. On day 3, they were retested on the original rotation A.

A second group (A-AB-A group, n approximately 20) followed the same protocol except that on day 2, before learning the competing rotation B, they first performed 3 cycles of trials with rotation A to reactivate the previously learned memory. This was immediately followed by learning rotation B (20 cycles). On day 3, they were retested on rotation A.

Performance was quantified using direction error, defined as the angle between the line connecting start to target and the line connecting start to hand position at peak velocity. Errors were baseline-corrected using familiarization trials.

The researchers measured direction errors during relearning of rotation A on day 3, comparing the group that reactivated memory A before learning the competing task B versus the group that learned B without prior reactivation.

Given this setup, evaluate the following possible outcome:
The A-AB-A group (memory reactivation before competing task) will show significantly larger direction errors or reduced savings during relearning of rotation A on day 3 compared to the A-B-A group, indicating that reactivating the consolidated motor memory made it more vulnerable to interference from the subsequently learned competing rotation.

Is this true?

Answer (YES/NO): NO